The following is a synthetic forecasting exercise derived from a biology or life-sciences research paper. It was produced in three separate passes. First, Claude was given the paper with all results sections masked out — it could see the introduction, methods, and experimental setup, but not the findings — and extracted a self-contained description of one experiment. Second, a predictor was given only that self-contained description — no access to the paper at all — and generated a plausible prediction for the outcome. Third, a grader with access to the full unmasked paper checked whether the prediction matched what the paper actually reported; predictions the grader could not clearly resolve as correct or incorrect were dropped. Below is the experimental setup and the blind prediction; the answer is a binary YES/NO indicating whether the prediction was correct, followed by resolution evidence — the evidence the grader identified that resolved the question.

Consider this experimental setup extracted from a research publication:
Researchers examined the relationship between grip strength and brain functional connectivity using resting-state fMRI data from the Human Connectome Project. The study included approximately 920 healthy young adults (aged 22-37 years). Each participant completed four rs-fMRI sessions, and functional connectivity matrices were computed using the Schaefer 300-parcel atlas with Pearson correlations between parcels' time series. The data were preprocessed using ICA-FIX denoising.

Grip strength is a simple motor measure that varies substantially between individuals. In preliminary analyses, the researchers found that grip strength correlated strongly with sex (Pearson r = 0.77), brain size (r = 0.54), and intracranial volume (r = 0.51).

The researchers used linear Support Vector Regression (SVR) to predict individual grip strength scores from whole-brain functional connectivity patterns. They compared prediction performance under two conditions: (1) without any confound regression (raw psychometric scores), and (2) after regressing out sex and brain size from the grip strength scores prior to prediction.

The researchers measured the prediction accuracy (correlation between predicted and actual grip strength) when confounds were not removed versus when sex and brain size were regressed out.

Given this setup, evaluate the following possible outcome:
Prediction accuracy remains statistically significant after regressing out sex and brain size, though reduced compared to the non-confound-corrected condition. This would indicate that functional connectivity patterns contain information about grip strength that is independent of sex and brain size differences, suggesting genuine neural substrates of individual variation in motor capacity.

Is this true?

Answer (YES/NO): YES